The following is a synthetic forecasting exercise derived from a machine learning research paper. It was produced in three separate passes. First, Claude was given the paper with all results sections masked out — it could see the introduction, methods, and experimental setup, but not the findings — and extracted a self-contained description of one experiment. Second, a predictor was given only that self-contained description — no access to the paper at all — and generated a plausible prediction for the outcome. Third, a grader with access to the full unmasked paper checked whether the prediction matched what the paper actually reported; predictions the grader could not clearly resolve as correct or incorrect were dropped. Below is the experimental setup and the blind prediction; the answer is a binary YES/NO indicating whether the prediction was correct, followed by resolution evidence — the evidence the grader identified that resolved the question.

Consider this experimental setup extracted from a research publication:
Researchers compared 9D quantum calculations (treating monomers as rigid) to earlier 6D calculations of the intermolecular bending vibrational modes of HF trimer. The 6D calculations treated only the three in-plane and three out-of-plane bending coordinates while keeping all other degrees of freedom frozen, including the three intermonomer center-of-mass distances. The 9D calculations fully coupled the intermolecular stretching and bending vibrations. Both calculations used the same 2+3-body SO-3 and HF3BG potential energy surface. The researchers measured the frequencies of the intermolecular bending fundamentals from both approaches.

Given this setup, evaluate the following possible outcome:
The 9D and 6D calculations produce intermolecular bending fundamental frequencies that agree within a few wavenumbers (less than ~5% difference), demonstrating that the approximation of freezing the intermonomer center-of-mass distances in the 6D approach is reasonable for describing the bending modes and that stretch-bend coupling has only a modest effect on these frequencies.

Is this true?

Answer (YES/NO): NO